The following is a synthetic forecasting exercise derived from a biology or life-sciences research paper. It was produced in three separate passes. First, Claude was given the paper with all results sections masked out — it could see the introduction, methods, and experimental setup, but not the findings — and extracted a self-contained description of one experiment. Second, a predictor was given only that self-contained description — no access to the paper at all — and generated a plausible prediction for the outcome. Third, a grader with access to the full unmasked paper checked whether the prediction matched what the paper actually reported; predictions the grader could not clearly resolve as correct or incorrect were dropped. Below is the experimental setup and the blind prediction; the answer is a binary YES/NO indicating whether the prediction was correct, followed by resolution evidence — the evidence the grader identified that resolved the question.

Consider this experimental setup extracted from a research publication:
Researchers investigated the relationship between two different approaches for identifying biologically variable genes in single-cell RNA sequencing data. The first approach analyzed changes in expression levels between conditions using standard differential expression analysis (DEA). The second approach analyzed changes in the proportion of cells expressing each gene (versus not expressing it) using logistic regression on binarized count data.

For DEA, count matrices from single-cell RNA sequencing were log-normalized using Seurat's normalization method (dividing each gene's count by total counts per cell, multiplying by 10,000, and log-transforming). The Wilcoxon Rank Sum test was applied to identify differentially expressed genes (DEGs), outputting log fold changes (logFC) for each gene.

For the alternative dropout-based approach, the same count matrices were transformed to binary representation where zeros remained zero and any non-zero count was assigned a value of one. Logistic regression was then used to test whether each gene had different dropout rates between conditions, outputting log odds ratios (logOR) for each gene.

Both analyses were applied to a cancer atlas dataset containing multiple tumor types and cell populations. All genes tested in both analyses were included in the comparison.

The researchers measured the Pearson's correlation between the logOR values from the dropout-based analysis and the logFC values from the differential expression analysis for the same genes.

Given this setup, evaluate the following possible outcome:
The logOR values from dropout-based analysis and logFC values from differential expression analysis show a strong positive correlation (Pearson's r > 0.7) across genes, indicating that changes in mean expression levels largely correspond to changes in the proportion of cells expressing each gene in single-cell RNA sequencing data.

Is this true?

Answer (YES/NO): YES